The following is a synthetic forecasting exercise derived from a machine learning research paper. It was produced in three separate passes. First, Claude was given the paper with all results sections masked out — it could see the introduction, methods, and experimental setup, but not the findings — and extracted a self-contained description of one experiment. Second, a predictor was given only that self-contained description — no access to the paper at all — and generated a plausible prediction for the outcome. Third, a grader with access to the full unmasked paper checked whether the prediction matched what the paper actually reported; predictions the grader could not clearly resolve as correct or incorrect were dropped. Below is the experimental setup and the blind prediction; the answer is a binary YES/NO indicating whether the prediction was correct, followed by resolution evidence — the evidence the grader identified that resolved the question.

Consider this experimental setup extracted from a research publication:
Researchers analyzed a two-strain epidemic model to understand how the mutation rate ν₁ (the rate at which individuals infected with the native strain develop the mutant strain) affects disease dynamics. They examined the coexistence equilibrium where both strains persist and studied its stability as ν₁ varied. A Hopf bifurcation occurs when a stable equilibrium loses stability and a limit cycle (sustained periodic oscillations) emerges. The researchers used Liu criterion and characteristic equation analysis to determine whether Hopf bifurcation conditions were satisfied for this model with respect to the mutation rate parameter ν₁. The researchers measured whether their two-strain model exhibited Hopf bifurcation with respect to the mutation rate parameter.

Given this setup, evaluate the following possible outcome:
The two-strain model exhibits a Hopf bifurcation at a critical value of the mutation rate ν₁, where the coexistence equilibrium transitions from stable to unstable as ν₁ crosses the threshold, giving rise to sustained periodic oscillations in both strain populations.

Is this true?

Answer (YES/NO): YES